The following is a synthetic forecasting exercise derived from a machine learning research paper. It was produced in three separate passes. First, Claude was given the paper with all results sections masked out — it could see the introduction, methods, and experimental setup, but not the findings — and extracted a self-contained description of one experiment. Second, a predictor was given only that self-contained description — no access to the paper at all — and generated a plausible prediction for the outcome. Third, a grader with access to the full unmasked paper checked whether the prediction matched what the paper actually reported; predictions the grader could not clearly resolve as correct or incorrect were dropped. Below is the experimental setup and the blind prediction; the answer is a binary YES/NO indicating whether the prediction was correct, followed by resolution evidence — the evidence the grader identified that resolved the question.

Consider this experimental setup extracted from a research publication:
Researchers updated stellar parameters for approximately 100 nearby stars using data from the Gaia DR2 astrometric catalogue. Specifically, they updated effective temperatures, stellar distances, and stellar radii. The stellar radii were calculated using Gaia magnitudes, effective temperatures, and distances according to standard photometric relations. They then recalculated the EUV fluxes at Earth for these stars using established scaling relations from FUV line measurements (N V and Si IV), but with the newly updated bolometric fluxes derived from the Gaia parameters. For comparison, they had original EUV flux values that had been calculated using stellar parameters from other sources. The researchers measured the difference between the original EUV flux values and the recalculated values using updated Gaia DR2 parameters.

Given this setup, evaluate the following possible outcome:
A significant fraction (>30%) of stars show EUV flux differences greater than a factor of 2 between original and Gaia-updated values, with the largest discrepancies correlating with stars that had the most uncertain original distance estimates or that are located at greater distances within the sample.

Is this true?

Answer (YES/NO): NO